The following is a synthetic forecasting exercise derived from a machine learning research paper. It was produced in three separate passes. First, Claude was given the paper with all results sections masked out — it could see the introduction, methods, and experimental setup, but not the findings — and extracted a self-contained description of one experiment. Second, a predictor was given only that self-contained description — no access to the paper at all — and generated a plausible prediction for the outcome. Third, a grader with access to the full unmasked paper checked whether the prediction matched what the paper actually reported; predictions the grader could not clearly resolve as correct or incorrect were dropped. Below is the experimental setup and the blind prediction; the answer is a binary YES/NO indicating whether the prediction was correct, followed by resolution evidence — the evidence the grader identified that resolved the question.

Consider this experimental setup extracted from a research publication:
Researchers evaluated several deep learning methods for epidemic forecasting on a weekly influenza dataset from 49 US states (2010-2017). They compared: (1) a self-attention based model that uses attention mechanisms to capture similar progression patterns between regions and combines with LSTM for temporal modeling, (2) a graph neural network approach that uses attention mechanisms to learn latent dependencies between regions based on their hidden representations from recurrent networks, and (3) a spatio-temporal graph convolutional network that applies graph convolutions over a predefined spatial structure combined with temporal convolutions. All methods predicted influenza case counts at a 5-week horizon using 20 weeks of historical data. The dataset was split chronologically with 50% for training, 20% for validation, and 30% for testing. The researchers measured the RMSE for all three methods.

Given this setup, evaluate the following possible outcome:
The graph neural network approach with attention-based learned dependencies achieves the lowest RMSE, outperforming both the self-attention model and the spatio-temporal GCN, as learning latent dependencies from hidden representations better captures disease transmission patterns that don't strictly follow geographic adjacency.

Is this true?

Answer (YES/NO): NO